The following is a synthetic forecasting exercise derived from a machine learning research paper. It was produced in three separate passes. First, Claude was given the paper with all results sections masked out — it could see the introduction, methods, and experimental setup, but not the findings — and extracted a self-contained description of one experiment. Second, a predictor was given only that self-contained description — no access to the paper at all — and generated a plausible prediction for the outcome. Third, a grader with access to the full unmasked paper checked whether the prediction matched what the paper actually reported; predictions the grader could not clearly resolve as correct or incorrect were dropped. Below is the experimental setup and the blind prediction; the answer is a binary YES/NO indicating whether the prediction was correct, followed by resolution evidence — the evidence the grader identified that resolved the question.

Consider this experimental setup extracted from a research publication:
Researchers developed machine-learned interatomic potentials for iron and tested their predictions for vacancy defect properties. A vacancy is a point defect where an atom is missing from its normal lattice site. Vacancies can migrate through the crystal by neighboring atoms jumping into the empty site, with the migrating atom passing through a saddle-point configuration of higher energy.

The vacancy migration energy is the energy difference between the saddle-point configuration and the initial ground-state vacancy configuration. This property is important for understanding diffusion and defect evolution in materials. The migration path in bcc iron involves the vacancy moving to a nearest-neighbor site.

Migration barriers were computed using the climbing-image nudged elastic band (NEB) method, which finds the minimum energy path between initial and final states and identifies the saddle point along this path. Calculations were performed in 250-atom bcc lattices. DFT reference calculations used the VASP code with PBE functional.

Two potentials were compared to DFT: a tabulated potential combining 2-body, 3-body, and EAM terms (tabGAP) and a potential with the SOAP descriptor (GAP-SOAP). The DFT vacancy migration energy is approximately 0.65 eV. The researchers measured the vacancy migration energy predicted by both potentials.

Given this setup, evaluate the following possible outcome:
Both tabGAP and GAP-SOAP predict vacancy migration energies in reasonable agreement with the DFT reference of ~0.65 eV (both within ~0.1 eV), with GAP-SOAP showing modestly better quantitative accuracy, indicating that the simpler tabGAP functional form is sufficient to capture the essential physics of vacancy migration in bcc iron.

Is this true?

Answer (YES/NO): NO